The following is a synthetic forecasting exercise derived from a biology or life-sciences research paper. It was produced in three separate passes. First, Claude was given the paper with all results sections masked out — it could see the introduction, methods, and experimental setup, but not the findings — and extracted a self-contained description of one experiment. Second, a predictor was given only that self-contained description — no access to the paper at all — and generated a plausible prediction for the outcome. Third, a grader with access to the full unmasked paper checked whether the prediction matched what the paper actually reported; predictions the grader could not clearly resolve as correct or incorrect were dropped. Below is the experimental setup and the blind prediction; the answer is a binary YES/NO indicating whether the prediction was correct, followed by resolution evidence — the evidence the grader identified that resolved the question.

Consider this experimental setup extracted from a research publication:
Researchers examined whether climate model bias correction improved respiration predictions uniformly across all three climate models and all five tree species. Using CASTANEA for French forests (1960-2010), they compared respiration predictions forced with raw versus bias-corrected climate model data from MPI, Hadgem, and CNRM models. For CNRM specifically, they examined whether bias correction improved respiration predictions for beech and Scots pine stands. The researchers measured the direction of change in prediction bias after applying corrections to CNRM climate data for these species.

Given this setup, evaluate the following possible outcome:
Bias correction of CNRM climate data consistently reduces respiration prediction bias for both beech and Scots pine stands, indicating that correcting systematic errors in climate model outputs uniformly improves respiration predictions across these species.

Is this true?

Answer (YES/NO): NO